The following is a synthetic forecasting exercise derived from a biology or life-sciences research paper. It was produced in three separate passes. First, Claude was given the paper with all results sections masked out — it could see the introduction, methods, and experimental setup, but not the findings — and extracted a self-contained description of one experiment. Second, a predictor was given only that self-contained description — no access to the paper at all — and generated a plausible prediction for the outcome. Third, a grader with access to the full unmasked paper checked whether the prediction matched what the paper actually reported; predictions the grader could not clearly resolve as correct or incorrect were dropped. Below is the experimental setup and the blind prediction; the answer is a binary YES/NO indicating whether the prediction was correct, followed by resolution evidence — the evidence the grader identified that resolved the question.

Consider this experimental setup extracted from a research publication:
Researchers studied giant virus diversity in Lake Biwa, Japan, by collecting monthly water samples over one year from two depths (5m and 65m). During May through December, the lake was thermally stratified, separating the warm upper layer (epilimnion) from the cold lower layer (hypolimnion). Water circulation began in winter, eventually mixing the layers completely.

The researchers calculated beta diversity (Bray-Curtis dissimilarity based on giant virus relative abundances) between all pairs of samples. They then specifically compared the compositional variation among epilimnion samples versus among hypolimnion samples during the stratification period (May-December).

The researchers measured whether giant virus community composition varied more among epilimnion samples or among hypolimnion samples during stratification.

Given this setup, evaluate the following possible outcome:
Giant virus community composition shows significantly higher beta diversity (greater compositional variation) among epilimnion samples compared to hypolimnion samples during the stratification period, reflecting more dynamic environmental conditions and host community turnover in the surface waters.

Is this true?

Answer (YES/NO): YES